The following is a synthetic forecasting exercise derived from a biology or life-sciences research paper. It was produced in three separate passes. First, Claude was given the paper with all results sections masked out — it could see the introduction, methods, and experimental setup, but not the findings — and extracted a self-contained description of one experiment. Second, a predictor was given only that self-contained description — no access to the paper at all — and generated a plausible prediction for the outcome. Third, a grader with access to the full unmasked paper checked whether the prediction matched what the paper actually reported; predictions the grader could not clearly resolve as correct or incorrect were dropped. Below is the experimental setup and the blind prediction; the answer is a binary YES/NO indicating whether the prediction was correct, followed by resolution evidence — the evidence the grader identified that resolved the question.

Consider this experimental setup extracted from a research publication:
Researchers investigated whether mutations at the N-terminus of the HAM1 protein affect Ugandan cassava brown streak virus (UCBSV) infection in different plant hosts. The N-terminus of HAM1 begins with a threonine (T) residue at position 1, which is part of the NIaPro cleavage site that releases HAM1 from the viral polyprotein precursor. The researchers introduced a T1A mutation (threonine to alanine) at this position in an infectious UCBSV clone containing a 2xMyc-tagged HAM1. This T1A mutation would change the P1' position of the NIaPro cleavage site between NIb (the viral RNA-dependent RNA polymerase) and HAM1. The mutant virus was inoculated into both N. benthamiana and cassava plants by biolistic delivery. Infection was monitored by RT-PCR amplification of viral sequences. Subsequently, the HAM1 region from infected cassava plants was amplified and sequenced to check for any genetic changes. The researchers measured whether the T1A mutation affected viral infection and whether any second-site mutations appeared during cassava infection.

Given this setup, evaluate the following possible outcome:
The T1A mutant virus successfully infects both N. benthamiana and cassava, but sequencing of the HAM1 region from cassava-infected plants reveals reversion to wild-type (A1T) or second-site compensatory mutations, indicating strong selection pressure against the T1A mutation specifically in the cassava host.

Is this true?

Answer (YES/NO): YES